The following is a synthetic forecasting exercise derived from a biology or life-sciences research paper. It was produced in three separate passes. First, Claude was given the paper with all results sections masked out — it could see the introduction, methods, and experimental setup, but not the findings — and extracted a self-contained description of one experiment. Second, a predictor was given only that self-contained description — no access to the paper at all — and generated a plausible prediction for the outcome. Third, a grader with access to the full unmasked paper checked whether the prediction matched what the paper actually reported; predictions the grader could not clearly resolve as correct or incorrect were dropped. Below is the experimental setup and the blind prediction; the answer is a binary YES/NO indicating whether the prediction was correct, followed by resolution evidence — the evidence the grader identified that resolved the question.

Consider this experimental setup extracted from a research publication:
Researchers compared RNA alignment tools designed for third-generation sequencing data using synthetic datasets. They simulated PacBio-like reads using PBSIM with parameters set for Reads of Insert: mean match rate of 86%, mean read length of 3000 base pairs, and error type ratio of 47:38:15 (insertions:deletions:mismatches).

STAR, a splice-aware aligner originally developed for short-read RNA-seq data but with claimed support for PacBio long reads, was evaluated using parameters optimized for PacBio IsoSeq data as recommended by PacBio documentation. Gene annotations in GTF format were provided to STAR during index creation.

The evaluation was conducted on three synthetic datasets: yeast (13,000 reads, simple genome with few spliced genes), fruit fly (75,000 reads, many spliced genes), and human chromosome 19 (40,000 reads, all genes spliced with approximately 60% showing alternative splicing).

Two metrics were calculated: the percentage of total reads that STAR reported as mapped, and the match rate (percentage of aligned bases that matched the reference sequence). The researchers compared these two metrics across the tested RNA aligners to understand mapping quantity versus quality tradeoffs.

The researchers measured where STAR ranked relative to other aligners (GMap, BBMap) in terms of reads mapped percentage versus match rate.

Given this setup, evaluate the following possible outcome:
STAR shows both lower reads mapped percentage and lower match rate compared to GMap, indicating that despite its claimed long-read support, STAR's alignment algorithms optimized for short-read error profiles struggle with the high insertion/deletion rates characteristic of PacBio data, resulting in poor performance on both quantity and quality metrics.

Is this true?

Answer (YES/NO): NO